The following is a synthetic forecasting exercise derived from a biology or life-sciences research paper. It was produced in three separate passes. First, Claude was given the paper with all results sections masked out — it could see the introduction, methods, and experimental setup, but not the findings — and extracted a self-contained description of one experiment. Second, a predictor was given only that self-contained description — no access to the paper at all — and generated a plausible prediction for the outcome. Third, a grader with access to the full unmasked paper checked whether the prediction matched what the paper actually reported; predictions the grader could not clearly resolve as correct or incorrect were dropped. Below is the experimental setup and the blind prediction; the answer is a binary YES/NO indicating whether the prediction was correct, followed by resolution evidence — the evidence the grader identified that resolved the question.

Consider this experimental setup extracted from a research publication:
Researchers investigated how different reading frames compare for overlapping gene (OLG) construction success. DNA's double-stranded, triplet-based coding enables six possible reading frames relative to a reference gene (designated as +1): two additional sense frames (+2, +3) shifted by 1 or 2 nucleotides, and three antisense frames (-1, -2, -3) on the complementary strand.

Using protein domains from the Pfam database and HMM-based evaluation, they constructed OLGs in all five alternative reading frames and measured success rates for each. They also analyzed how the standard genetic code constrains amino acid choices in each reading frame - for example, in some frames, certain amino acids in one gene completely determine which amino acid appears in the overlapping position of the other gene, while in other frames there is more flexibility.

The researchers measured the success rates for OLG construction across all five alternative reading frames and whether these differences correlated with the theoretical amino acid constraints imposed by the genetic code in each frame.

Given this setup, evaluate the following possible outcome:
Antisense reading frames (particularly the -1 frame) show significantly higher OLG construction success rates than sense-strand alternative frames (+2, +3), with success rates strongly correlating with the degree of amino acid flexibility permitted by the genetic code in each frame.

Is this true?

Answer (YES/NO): NO